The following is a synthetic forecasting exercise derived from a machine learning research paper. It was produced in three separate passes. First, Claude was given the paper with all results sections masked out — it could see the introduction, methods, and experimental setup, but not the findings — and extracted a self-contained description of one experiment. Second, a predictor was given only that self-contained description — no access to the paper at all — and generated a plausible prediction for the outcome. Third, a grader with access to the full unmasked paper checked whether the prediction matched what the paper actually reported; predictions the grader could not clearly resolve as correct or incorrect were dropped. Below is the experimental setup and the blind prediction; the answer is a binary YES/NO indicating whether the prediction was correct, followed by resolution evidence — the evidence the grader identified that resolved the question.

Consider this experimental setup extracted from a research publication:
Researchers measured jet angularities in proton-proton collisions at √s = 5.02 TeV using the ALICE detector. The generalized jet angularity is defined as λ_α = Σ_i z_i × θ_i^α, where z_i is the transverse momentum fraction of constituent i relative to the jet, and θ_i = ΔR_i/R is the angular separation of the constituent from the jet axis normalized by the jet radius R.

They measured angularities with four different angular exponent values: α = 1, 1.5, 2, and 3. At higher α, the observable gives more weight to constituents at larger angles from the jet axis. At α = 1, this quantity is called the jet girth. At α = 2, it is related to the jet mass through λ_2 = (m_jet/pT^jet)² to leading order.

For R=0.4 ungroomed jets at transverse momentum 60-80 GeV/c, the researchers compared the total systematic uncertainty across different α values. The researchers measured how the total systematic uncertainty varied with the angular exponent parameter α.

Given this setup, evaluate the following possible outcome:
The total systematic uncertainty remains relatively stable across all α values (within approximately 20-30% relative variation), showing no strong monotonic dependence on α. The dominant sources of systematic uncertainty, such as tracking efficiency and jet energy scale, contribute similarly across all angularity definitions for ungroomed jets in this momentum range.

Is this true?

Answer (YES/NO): NO